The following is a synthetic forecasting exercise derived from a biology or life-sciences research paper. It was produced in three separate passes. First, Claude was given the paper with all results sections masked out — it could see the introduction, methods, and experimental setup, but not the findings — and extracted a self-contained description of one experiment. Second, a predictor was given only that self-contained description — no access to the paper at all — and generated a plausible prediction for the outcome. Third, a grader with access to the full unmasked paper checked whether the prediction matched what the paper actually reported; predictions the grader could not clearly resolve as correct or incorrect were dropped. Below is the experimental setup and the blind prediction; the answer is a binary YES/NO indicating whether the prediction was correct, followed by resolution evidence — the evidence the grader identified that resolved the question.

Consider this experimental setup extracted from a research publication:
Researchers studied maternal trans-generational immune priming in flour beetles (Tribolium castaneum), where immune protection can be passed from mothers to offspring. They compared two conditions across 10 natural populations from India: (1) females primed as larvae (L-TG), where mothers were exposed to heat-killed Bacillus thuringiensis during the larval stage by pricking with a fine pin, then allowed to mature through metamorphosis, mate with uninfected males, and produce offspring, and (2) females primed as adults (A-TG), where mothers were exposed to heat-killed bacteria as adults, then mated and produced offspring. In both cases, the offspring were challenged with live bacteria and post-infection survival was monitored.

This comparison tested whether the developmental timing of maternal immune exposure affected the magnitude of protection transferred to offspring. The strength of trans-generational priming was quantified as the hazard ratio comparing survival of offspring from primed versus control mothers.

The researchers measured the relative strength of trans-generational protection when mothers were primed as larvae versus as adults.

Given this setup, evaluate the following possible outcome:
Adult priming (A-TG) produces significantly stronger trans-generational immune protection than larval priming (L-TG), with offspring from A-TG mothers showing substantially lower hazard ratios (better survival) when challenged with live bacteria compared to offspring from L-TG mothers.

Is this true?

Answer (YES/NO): NO